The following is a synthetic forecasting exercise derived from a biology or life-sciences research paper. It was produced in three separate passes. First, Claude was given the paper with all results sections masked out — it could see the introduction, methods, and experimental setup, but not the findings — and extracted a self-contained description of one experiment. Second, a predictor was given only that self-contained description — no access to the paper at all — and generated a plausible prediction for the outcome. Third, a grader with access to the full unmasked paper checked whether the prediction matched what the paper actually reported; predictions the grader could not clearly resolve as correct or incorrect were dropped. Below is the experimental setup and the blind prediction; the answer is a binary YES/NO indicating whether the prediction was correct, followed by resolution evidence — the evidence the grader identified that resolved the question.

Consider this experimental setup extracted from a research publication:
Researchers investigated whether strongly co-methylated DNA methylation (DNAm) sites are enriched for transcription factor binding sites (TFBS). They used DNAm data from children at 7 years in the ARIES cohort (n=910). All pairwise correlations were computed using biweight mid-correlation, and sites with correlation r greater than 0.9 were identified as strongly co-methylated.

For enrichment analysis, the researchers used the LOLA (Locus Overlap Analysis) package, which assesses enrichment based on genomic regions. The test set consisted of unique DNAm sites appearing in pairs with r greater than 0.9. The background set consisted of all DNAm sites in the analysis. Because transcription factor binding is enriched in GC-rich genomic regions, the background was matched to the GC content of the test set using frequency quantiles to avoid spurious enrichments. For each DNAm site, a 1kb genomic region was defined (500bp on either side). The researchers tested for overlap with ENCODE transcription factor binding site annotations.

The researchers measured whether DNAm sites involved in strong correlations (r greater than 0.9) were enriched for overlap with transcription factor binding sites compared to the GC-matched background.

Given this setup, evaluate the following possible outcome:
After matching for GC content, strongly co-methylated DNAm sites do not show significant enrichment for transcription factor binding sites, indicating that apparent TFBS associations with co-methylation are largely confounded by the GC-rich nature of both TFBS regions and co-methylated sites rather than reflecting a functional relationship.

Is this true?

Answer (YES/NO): NO